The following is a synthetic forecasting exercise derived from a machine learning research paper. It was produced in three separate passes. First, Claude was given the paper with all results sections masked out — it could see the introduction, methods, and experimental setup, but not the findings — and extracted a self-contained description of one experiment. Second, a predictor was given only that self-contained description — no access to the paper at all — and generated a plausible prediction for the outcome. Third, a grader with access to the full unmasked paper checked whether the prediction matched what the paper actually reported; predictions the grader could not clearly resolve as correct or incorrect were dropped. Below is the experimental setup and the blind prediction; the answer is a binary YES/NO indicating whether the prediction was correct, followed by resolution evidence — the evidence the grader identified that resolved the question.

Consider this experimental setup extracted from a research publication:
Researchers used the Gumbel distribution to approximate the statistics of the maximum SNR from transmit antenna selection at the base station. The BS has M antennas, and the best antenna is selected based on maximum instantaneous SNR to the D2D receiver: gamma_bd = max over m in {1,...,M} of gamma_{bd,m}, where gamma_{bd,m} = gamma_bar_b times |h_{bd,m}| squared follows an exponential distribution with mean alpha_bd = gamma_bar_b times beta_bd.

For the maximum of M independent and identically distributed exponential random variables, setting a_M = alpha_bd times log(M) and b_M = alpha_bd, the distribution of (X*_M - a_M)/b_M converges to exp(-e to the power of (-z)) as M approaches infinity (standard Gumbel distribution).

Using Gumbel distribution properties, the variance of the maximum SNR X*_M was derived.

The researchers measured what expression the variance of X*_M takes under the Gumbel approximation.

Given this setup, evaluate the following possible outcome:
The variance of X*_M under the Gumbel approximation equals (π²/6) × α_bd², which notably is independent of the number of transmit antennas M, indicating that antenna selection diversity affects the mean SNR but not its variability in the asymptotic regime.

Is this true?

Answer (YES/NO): YES